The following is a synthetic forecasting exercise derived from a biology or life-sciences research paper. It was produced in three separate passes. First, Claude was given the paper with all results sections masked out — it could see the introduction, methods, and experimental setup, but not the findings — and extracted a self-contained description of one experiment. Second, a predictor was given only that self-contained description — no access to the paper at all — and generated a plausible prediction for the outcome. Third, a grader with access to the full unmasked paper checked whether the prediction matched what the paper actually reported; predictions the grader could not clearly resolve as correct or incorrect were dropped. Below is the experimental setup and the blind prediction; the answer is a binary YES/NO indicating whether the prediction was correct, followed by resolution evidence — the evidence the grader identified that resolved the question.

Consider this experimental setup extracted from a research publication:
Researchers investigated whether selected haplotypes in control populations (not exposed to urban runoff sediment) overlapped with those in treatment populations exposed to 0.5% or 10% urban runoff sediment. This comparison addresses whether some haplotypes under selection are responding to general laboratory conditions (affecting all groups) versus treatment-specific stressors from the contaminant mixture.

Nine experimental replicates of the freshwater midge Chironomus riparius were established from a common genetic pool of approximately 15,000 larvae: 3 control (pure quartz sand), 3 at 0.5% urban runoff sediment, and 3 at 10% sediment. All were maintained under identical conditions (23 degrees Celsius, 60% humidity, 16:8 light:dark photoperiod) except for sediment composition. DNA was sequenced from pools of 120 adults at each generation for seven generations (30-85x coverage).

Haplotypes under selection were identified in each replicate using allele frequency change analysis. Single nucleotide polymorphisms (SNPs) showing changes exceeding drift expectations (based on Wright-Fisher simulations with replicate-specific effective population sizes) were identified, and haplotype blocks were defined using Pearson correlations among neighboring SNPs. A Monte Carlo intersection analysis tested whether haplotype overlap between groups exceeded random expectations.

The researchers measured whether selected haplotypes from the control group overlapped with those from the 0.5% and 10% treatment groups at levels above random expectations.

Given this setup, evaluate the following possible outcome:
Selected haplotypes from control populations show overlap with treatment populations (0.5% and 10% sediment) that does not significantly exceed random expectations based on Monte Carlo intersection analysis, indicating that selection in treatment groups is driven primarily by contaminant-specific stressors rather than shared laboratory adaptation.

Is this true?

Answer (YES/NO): NO